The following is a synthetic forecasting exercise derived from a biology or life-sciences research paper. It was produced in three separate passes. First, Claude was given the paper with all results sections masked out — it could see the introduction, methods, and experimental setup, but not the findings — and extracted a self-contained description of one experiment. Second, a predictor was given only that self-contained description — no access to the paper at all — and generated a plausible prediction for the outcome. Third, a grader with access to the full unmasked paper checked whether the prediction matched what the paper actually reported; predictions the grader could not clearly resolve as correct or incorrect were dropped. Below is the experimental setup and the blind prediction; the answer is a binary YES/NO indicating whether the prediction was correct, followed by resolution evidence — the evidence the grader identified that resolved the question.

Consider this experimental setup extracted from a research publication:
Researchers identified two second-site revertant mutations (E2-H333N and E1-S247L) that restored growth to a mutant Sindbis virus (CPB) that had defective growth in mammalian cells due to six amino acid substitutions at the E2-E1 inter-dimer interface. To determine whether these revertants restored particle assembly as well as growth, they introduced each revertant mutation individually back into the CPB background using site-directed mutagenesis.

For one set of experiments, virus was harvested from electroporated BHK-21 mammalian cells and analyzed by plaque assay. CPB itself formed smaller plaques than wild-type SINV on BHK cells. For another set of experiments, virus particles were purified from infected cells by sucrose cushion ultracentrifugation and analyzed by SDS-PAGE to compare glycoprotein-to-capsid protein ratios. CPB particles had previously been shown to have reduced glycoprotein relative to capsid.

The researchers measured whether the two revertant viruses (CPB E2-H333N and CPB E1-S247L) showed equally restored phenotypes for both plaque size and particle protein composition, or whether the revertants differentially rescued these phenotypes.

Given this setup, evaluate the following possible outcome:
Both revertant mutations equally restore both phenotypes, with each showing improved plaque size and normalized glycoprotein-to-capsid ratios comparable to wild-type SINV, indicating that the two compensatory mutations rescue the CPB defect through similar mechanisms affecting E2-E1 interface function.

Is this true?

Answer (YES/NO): NO